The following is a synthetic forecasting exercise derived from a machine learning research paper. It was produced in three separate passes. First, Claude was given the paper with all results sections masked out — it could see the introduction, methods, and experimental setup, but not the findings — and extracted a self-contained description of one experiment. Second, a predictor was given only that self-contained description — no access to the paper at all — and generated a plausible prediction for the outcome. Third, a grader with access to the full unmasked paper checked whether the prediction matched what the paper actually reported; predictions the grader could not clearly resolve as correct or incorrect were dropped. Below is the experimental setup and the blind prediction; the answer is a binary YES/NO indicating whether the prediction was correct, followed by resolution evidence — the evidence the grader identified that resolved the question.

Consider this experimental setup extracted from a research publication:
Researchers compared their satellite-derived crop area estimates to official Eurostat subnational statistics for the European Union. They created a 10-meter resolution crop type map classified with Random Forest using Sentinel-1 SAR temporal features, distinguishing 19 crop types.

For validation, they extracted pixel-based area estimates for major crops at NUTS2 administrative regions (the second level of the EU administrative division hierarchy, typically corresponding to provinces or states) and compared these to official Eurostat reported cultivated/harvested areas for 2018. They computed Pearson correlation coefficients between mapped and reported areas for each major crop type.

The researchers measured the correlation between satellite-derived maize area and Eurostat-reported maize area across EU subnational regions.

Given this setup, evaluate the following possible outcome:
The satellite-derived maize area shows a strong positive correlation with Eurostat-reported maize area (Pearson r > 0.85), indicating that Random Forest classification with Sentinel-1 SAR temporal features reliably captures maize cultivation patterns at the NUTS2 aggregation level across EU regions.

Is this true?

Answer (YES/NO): YES